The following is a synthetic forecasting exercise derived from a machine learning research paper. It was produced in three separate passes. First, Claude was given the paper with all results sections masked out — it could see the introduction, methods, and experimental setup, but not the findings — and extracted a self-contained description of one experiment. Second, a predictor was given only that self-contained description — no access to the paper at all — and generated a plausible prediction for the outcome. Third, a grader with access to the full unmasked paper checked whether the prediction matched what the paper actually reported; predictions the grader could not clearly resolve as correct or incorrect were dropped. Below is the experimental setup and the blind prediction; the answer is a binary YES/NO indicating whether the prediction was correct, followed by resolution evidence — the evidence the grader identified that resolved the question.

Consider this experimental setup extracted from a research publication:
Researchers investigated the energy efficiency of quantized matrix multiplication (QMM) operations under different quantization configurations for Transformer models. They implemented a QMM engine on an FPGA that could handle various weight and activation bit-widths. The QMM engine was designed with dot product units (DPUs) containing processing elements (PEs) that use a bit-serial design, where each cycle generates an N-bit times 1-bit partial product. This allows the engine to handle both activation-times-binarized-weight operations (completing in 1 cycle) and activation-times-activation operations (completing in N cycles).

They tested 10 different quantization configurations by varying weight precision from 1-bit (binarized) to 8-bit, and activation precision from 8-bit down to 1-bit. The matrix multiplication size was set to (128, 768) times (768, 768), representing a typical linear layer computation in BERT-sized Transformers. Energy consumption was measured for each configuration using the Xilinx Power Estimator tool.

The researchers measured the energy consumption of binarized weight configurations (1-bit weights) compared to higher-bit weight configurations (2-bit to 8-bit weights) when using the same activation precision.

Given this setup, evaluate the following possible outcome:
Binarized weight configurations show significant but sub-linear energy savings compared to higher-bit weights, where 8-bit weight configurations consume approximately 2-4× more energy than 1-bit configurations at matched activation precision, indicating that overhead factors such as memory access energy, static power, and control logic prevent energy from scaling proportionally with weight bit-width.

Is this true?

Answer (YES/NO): NO